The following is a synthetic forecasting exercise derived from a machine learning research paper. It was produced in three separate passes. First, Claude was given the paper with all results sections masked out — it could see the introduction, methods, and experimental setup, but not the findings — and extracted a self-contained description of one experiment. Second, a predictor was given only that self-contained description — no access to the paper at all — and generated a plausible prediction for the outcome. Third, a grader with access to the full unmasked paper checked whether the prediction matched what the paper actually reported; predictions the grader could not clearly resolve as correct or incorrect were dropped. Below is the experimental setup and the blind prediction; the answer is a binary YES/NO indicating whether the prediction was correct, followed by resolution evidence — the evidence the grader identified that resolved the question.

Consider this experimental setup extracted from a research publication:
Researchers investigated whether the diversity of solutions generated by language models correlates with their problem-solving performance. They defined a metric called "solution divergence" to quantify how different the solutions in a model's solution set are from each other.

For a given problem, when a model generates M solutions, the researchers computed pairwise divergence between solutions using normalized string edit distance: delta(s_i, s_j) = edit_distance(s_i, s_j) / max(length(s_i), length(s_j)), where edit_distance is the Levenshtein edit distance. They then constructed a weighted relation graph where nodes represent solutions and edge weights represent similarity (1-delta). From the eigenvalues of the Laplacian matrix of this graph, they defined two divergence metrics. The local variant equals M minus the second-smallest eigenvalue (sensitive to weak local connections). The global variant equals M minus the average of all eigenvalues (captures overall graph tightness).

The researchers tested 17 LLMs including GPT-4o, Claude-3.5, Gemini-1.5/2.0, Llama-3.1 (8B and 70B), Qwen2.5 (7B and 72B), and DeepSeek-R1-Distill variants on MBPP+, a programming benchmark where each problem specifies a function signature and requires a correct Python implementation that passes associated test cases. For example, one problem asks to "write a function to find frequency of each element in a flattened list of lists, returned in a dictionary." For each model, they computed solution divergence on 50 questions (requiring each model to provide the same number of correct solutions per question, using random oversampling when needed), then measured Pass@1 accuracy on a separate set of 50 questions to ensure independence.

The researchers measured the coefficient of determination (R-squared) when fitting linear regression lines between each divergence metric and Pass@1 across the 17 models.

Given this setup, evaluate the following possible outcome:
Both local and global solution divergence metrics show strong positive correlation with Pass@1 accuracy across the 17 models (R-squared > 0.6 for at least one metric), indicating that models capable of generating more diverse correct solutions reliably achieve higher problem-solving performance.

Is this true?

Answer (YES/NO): NO